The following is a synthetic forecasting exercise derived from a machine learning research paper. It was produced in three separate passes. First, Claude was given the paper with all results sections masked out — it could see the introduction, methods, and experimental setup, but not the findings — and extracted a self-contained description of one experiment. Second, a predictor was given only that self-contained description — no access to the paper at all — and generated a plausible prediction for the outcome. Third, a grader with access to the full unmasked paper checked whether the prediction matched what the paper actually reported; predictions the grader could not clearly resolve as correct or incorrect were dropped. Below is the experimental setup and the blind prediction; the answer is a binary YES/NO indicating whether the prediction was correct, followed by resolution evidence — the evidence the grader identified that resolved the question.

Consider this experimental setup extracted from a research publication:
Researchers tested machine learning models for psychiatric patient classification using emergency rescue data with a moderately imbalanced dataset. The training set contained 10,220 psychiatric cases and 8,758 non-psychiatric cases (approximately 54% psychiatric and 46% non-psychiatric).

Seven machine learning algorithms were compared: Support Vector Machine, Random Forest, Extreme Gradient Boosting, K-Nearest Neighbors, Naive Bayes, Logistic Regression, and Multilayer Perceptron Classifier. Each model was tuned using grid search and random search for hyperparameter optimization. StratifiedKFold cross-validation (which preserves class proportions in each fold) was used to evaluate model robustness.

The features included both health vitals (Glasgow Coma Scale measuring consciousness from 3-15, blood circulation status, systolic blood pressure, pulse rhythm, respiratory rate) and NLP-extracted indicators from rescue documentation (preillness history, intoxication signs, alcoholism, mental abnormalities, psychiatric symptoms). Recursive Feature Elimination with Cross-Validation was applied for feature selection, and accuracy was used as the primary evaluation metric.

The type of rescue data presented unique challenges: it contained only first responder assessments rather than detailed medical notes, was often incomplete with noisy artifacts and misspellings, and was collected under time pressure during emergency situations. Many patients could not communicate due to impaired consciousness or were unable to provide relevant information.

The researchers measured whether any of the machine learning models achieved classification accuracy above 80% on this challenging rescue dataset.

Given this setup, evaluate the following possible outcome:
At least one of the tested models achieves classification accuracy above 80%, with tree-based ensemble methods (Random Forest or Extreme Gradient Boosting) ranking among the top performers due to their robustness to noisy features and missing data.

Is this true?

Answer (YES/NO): YES